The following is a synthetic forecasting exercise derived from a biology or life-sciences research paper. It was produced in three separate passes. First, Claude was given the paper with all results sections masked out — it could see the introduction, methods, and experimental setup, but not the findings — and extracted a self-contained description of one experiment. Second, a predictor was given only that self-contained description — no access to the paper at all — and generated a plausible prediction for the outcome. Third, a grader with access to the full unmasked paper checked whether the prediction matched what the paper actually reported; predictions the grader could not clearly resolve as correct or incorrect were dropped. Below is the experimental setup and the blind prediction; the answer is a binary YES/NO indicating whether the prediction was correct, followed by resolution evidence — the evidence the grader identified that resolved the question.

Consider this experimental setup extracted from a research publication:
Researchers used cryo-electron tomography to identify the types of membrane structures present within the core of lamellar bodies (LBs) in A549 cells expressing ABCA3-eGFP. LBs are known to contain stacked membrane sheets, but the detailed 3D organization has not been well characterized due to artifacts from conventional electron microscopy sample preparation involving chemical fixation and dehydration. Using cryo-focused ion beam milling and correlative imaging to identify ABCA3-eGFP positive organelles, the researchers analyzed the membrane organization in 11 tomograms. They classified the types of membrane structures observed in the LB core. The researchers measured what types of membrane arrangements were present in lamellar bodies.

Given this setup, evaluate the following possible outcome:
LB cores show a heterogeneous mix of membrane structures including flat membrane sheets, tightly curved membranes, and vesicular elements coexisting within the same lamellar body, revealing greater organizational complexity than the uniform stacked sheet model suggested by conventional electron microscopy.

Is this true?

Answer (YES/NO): NO